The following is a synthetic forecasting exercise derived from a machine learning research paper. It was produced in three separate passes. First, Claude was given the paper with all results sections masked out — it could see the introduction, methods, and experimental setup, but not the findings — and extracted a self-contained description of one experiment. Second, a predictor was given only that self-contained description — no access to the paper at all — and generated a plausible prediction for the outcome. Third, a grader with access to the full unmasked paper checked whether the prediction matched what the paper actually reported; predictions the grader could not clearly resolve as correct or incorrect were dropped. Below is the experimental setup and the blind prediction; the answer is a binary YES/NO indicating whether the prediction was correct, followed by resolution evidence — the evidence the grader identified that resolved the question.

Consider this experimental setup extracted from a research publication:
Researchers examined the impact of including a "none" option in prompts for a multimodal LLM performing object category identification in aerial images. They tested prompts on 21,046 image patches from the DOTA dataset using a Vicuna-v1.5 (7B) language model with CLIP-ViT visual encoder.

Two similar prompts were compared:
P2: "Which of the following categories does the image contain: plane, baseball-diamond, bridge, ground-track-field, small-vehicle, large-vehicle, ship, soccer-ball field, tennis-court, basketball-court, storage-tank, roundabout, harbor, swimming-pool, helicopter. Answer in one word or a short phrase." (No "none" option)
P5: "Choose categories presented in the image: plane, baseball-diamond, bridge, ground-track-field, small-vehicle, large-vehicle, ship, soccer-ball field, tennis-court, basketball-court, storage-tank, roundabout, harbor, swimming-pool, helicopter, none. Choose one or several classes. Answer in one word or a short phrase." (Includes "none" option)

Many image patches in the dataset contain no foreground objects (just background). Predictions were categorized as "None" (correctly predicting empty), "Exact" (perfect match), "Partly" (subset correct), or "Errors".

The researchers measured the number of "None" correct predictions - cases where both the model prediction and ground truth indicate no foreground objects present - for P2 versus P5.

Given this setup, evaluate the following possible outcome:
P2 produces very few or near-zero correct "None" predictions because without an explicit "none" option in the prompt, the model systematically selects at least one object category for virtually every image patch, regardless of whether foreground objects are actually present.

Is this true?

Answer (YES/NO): YES